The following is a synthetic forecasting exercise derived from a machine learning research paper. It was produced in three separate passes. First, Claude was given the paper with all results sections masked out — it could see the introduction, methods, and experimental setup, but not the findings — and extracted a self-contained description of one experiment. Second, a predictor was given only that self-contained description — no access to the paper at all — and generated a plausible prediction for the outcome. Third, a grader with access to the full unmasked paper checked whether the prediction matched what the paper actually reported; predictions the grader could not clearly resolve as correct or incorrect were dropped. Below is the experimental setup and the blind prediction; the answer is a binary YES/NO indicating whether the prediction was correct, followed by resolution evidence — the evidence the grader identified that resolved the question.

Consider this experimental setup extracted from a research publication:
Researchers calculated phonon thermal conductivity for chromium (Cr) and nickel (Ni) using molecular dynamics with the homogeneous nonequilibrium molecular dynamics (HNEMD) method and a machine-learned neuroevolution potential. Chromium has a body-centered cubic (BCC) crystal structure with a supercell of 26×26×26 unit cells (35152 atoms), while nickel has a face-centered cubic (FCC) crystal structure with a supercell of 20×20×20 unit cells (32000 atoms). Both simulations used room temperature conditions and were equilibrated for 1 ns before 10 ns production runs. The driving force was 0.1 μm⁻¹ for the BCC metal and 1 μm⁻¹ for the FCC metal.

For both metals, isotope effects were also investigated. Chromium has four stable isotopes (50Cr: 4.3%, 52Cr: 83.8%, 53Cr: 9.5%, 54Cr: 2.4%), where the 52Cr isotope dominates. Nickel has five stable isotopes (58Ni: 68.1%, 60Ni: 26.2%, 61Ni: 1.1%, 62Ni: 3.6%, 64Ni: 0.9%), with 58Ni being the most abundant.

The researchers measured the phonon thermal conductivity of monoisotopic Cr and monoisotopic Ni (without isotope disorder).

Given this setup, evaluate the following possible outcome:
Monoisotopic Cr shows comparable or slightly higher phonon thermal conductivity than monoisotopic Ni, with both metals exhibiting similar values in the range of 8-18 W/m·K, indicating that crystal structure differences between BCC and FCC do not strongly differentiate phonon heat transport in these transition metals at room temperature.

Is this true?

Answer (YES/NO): NO